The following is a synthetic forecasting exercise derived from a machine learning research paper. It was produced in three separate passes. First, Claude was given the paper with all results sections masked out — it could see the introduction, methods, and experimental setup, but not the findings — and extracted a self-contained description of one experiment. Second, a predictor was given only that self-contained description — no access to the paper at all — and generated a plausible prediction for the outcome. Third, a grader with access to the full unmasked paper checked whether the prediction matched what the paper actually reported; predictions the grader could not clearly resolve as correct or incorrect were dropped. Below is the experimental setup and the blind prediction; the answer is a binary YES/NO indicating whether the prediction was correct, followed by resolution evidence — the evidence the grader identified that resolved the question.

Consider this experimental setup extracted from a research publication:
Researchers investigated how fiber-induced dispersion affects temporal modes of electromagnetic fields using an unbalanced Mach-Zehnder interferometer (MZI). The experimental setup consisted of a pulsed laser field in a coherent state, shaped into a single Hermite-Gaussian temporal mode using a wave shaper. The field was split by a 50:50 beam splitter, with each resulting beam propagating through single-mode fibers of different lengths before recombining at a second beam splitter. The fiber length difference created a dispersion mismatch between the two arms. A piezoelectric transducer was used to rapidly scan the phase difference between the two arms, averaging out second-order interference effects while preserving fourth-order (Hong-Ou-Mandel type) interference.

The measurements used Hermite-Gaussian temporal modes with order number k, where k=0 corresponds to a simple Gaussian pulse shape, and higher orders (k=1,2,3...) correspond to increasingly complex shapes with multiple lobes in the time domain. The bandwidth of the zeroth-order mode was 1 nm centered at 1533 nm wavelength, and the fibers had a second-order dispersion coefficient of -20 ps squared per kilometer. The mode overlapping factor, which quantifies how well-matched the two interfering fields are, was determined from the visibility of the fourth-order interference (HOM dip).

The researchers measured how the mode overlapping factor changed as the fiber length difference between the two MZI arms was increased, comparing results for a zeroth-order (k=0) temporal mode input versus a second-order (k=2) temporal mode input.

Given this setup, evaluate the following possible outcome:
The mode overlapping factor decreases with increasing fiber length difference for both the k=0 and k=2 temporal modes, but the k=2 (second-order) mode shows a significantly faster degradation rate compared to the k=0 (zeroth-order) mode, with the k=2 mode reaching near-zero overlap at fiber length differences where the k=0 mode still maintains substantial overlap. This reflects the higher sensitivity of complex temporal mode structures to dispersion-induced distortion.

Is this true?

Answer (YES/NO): YES